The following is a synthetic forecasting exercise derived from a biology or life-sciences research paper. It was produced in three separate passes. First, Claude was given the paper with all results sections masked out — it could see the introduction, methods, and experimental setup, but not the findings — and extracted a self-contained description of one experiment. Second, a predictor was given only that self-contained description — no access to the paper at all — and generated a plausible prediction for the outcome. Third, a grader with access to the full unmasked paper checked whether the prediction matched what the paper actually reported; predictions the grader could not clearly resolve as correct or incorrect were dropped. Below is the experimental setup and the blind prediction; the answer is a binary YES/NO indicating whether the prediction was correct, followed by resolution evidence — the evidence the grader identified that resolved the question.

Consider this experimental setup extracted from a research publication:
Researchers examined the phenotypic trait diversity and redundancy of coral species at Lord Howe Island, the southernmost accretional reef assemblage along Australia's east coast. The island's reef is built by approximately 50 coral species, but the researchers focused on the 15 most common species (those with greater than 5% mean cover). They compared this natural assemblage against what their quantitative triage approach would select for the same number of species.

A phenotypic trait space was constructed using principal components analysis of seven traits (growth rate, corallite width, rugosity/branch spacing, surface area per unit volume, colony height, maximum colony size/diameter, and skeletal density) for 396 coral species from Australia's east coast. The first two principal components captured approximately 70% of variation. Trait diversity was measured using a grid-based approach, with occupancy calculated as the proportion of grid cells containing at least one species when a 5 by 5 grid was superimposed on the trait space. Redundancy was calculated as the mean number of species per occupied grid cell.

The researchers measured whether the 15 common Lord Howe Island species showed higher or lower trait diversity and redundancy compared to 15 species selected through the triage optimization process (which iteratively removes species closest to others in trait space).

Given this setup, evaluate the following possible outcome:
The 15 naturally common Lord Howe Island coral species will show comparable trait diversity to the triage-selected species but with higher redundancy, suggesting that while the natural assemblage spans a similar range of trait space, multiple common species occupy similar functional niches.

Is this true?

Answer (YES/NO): NO